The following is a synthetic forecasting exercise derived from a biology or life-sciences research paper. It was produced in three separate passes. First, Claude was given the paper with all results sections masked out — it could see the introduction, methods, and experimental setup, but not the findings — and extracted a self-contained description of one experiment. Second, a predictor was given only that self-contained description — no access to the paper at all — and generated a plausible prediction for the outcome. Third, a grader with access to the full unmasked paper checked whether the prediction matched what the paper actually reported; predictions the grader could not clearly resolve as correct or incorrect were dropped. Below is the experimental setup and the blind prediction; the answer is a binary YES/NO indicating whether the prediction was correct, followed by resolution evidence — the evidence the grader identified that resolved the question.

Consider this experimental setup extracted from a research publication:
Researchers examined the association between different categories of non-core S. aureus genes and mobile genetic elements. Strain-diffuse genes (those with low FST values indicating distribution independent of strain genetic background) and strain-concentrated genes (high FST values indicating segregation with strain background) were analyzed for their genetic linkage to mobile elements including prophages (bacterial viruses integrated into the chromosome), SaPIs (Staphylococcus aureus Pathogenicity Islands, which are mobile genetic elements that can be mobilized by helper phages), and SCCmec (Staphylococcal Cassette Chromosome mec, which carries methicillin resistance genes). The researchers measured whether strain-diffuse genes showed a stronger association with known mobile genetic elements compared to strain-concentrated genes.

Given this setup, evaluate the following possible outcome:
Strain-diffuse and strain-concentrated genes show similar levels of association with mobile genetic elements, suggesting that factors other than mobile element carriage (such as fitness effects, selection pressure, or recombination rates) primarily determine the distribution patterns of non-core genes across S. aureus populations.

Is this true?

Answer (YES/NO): NO